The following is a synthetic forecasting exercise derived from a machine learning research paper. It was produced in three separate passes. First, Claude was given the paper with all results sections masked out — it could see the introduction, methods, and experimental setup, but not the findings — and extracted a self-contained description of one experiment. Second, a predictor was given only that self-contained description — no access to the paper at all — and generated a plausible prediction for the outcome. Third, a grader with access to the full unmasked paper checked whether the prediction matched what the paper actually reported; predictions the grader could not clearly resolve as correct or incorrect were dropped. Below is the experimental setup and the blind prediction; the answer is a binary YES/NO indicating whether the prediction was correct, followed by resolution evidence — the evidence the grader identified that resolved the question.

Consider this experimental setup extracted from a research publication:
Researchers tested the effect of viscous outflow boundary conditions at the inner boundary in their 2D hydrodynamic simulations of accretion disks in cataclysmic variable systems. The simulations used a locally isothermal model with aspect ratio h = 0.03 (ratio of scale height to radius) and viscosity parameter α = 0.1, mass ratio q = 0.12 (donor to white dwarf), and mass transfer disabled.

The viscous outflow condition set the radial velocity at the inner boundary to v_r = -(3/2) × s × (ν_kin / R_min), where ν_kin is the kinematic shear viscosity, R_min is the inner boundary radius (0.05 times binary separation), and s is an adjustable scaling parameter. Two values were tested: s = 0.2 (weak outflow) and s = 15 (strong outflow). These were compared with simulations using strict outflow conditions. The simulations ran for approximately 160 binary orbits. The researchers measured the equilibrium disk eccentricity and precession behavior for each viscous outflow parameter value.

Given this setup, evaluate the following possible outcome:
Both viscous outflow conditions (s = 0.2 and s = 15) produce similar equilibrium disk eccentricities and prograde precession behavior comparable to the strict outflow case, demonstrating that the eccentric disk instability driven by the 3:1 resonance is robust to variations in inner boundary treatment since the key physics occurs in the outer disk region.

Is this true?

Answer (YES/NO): NO